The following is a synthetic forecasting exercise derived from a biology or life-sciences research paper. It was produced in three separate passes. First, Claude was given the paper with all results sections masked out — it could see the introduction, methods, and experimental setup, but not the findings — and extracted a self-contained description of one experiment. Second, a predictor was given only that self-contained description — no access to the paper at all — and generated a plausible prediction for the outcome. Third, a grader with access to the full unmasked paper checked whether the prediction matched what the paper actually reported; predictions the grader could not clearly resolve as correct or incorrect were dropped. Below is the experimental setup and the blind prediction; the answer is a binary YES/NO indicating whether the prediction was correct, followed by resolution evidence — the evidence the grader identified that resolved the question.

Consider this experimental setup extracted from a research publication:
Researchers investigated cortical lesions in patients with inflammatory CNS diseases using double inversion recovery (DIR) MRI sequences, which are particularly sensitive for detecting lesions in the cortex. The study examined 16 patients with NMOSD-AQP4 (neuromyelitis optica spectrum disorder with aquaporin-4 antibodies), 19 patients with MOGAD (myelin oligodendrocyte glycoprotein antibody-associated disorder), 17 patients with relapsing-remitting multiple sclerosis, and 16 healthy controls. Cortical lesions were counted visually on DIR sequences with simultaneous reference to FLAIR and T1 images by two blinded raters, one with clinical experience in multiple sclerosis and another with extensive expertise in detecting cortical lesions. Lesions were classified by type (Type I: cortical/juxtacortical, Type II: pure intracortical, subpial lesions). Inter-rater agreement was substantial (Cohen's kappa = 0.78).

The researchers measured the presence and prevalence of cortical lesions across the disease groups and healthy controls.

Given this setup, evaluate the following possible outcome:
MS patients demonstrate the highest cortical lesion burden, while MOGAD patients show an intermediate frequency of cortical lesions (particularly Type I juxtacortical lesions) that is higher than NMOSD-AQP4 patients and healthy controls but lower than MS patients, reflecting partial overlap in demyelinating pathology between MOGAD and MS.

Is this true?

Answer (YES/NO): YES